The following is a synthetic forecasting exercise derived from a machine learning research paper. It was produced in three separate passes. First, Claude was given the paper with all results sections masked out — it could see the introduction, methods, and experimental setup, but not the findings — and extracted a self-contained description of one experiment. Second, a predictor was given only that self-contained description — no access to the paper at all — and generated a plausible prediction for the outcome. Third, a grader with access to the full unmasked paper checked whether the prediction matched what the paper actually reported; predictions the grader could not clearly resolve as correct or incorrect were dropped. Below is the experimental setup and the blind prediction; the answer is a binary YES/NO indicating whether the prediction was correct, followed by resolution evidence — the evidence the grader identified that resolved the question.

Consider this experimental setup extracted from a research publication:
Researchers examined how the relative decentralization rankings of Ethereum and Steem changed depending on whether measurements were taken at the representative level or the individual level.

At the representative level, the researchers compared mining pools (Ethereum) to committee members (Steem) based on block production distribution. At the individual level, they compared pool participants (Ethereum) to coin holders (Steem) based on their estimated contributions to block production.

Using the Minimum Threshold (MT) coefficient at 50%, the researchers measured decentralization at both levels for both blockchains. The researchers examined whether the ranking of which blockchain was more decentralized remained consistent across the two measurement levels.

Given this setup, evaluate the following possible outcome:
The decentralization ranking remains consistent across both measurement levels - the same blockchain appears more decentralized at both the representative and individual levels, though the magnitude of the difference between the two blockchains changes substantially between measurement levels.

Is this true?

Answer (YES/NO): NO